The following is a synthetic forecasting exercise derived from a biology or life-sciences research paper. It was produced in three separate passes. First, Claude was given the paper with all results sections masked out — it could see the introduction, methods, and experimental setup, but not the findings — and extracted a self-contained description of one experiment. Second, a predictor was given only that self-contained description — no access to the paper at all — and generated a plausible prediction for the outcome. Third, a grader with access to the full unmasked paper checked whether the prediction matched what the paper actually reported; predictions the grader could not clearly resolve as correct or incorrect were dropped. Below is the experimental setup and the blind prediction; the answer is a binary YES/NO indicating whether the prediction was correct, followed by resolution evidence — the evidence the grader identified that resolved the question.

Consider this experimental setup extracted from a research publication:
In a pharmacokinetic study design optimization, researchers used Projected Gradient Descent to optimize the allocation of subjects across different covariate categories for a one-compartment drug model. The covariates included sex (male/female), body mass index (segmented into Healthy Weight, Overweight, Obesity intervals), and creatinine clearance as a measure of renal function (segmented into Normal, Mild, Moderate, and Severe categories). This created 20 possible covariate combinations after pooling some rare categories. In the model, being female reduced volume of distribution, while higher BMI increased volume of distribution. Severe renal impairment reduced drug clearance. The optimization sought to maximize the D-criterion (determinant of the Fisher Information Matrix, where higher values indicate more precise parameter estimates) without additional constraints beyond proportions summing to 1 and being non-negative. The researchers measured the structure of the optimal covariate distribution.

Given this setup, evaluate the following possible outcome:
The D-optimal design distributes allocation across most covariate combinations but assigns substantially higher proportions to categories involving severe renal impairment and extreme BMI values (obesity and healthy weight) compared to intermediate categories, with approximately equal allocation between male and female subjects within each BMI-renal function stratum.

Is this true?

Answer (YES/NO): NO